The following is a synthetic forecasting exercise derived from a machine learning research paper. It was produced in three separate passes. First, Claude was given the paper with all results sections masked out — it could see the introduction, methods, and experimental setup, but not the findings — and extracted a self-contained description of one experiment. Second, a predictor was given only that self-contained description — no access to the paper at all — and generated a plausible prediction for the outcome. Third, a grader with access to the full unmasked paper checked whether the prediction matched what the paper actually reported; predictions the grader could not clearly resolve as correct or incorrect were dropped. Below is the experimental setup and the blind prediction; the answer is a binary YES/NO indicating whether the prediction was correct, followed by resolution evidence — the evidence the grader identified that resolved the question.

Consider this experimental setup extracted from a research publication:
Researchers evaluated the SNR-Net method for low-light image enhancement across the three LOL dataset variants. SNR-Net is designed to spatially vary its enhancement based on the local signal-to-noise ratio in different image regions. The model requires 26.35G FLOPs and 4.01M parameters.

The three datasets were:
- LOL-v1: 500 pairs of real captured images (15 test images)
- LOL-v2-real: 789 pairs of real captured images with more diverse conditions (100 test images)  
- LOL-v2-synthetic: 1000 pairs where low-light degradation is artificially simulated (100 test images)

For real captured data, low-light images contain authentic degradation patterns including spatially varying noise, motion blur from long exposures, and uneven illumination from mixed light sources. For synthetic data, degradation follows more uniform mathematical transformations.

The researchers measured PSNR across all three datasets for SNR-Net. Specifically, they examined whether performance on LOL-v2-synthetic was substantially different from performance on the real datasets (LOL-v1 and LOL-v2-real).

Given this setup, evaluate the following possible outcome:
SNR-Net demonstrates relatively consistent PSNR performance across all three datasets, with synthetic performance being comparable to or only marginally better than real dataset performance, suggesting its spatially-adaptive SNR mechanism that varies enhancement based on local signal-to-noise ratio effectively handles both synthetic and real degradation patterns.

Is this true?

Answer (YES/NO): NO